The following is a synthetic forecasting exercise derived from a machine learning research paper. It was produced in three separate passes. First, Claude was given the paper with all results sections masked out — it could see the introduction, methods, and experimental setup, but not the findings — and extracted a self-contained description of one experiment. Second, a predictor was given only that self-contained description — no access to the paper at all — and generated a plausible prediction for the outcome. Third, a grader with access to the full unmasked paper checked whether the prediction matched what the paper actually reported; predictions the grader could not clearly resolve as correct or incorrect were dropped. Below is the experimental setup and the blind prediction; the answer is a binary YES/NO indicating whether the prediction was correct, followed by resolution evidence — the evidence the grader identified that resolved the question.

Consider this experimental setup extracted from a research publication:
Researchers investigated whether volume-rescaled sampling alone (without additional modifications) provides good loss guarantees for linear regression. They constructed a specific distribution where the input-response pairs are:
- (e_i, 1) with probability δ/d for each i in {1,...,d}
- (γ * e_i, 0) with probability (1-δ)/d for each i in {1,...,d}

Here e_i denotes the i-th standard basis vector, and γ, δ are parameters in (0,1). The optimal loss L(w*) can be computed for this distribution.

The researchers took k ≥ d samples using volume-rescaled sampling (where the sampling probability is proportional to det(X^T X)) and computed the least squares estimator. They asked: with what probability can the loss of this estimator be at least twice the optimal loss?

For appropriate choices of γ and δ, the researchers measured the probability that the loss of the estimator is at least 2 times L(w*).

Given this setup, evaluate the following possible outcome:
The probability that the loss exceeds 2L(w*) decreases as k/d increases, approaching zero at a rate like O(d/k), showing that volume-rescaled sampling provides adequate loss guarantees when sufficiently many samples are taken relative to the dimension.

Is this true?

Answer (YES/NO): NO